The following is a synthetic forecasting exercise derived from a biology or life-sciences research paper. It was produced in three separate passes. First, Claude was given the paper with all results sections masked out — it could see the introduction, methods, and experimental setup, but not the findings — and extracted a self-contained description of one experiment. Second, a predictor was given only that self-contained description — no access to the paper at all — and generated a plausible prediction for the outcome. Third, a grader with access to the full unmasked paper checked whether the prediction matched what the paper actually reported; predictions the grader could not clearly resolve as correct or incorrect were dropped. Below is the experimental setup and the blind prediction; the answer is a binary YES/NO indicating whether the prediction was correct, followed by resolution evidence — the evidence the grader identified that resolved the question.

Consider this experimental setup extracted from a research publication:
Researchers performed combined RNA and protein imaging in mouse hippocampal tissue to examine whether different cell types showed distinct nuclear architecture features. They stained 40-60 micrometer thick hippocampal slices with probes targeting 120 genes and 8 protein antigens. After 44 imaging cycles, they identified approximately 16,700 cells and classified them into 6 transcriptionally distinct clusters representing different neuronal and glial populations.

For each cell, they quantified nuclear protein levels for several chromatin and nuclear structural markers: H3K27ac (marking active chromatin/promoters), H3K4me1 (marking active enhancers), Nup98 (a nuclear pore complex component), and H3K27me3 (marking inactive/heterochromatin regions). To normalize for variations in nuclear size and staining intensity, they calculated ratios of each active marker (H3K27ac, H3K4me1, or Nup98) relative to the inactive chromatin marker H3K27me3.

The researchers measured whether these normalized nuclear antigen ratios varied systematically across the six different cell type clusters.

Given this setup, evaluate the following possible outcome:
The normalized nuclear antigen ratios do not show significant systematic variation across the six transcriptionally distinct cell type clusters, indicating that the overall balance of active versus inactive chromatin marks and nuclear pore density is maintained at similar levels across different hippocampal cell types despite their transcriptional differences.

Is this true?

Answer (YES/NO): NO